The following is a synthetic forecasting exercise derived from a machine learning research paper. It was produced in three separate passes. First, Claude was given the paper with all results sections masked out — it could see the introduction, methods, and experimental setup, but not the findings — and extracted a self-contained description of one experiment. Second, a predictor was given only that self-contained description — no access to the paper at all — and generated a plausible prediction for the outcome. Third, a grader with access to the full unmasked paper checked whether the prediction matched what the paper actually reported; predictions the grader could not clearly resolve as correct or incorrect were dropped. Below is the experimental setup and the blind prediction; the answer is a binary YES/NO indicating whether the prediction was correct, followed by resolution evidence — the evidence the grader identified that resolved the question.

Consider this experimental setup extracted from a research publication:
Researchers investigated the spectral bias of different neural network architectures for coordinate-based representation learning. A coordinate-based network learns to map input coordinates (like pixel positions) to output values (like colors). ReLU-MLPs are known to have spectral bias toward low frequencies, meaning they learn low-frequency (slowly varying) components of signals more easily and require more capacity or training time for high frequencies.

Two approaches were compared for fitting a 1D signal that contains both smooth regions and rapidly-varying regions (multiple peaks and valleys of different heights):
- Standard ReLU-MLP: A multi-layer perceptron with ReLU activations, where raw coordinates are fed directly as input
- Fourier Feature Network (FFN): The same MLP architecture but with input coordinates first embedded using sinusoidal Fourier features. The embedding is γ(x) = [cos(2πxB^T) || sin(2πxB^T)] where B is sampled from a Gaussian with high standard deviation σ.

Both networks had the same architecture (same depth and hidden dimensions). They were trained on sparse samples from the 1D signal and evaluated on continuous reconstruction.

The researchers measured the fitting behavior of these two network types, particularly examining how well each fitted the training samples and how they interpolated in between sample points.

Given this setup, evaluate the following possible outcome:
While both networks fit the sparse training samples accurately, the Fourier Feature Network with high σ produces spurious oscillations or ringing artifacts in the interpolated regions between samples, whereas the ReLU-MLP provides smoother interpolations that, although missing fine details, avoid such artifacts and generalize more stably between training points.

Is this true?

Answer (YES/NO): NO